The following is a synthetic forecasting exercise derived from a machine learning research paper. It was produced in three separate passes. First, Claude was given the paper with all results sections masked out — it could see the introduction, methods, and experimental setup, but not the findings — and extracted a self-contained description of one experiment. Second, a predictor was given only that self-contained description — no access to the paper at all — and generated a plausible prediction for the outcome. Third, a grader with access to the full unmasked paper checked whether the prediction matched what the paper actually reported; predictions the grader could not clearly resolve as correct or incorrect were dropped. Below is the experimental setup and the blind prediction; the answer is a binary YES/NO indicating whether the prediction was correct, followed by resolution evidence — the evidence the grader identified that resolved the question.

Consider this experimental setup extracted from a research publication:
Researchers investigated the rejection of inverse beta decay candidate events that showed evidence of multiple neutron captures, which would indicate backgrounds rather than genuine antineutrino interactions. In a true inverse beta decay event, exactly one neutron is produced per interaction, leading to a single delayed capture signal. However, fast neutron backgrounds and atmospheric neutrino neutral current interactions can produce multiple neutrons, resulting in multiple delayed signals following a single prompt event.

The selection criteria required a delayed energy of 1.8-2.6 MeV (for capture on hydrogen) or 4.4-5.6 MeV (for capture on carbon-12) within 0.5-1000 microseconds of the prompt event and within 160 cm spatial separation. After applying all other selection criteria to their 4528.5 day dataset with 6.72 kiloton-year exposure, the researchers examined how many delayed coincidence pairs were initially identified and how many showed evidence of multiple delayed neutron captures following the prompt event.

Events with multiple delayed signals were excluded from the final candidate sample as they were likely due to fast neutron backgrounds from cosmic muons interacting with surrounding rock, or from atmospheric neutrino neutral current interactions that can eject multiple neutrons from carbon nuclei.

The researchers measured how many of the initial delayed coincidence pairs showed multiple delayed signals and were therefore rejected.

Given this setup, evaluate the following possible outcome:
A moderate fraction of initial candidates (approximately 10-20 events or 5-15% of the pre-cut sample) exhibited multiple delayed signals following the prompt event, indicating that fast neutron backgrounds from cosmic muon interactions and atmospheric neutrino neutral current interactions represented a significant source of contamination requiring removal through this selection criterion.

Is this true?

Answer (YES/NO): NO